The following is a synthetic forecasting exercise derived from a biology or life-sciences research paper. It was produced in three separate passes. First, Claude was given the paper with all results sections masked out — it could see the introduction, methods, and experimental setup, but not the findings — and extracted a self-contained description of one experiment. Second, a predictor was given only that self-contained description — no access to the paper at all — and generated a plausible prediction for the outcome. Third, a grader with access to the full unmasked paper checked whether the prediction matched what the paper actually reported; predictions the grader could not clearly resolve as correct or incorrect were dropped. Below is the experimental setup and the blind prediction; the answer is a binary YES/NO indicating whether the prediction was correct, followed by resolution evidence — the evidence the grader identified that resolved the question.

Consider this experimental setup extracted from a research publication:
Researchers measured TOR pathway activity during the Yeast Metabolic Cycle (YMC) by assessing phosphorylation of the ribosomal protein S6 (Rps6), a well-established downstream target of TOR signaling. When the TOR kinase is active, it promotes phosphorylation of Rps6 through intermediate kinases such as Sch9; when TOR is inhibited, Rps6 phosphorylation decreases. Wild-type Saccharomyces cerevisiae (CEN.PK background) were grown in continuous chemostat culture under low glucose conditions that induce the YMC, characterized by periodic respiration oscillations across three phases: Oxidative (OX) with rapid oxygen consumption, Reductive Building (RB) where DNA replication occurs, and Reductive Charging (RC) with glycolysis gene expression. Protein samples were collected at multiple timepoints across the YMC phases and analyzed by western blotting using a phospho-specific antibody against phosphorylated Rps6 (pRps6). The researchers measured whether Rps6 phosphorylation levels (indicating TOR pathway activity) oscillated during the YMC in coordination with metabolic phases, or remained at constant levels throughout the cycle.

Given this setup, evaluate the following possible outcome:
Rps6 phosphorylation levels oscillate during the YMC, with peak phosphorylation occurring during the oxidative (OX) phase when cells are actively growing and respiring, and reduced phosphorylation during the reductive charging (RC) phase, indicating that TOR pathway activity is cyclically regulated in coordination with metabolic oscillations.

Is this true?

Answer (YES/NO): YES